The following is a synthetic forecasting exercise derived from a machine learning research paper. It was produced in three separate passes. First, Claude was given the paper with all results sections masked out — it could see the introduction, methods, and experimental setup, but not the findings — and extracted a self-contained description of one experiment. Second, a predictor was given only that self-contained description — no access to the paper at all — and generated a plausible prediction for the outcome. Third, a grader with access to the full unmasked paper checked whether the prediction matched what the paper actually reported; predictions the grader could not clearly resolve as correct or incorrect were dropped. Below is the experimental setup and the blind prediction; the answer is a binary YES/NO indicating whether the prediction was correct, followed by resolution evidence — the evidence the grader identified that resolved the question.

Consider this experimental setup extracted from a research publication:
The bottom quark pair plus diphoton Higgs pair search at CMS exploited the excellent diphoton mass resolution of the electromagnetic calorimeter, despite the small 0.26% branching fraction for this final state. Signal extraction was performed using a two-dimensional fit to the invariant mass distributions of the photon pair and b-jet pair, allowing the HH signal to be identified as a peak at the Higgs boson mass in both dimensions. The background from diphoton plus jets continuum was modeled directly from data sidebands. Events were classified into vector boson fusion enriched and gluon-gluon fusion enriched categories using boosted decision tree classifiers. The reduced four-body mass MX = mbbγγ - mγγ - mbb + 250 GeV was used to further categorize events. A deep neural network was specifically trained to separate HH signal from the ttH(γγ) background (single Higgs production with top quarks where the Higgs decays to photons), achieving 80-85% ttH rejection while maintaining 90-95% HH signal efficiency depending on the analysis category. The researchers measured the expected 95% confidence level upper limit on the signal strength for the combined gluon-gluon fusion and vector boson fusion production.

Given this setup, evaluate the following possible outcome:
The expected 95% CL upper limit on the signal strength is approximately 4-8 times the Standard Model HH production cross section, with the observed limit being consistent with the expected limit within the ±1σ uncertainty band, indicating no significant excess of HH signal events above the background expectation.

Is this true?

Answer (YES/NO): NO